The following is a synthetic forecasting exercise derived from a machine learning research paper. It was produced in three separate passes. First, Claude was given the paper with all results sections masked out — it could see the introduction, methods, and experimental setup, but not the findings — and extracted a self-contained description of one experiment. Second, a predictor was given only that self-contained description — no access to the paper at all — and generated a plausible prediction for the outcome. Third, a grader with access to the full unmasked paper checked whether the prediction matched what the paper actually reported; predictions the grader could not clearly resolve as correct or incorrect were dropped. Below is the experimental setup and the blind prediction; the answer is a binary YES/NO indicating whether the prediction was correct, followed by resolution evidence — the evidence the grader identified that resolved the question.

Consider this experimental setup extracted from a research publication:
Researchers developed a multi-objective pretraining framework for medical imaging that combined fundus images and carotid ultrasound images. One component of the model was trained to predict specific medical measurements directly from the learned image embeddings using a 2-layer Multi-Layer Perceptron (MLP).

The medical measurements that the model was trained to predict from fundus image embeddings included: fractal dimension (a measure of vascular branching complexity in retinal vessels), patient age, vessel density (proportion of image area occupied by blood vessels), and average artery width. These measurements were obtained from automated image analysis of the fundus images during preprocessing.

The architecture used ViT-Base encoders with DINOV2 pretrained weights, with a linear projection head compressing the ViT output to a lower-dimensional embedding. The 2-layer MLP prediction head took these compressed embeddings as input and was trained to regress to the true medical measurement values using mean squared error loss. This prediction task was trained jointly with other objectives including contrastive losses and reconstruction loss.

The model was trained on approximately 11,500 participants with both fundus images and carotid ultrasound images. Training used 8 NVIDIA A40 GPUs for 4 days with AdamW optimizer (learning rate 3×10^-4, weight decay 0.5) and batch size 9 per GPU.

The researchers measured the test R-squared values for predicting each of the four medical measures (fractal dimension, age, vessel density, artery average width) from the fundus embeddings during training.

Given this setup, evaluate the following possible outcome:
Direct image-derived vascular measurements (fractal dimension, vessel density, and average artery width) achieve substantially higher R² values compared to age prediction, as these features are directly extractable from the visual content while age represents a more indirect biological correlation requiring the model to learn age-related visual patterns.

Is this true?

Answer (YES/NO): NO